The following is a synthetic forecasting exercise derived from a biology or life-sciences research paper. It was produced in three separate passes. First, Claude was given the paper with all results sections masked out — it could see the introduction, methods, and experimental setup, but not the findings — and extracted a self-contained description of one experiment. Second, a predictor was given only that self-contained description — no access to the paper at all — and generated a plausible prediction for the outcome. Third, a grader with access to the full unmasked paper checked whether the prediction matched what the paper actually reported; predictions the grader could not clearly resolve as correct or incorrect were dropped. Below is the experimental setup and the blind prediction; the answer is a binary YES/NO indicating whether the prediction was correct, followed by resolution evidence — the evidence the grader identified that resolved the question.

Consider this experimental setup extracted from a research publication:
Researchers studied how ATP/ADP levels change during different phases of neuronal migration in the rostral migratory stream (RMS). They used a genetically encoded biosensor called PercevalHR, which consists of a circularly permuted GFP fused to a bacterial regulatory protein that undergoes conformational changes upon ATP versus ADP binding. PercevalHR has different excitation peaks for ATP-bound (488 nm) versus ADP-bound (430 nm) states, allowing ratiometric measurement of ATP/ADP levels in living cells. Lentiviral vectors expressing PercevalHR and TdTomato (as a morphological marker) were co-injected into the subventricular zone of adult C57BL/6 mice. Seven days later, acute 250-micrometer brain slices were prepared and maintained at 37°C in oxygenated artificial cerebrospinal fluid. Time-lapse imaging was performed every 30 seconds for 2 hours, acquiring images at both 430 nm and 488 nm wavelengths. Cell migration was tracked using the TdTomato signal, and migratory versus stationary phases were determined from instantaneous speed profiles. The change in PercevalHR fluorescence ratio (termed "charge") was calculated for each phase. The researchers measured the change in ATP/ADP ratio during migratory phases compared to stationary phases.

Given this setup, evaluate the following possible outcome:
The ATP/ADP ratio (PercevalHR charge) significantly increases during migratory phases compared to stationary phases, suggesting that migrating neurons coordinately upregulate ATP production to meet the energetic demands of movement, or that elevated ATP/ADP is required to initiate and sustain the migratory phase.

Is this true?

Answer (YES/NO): NO